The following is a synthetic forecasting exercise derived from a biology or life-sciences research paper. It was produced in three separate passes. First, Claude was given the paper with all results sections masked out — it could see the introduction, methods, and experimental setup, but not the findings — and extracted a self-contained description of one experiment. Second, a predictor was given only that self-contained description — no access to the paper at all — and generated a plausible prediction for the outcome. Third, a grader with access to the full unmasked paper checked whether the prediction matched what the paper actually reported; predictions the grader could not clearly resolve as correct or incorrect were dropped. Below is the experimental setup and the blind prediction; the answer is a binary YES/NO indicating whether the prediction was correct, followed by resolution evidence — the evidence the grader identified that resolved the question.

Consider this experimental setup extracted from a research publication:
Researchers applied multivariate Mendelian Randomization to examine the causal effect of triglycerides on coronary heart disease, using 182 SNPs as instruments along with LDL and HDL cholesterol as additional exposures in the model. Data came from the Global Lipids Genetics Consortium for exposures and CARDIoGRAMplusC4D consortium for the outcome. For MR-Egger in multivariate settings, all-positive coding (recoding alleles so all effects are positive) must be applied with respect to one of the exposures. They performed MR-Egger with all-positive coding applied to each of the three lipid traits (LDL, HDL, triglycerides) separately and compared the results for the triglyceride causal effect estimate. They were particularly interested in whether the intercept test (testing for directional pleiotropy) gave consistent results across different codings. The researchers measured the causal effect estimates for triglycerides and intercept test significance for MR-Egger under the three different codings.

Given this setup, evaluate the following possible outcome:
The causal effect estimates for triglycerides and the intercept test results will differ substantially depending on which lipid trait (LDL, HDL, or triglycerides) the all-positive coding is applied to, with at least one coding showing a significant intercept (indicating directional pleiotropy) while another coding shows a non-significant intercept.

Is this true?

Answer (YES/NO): YES